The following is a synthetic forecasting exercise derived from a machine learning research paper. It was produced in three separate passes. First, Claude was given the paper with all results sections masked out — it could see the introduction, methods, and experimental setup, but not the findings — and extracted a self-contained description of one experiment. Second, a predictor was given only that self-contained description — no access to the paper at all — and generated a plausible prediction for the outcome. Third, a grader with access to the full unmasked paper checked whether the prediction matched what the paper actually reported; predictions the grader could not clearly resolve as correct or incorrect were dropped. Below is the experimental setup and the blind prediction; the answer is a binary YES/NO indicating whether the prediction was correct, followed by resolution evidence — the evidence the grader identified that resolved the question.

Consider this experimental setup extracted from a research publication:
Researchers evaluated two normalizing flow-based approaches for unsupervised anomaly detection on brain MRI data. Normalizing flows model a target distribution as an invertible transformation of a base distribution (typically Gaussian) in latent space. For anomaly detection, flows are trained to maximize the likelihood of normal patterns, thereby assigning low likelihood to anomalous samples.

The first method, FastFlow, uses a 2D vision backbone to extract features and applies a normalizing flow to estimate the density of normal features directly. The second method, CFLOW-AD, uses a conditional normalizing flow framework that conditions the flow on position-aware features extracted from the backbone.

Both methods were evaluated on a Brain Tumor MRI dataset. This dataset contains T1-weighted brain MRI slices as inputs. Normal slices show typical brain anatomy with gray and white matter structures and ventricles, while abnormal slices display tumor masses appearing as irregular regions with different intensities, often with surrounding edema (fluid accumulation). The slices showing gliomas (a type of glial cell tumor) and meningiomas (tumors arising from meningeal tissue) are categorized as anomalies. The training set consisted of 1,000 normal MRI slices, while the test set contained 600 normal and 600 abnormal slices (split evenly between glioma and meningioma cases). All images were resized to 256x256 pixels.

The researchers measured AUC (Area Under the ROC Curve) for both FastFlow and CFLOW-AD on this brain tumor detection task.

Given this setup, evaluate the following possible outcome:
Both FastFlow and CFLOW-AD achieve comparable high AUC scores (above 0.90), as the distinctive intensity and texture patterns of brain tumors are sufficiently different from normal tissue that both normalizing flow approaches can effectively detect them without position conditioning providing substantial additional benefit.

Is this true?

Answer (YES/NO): NO